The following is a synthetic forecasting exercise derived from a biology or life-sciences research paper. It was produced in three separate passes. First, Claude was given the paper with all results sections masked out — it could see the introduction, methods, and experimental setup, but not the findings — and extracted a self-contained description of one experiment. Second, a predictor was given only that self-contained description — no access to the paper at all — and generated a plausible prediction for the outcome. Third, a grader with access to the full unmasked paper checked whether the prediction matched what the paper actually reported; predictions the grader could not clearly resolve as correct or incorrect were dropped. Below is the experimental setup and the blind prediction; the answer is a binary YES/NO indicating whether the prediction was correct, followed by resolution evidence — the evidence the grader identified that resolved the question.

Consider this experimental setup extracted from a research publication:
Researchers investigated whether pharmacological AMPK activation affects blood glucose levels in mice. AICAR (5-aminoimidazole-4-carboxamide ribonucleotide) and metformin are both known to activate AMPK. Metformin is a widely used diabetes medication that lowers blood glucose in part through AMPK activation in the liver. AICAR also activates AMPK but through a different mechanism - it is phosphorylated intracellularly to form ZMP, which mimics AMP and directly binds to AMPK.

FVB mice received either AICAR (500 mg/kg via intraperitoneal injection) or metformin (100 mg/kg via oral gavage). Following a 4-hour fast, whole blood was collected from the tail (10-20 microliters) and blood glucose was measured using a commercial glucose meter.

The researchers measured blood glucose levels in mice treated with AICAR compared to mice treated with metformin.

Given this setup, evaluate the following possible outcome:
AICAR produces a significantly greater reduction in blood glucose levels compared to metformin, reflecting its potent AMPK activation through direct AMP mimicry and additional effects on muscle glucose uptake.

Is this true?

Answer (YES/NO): NO